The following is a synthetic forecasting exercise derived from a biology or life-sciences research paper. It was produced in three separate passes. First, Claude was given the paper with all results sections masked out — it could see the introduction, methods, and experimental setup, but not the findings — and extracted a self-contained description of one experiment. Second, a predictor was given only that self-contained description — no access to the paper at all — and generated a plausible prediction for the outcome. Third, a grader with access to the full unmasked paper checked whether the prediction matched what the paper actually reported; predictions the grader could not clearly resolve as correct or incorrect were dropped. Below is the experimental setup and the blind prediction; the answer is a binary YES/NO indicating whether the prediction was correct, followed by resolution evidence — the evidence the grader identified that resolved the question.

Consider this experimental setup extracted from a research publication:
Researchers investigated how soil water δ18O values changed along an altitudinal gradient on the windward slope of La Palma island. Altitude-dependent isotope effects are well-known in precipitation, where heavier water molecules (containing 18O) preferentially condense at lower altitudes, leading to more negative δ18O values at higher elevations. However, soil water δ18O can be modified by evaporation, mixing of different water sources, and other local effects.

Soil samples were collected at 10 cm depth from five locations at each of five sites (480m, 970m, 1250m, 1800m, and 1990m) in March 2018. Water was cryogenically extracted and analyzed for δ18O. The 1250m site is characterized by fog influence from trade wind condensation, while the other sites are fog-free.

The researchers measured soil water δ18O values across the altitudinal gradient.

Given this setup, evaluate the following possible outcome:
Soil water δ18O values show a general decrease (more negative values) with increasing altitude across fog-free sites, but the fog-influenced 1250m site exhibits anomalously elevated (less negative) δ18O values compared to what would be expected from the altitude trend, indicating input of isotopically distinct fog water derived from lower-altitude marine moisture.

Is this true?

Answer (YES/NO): NO